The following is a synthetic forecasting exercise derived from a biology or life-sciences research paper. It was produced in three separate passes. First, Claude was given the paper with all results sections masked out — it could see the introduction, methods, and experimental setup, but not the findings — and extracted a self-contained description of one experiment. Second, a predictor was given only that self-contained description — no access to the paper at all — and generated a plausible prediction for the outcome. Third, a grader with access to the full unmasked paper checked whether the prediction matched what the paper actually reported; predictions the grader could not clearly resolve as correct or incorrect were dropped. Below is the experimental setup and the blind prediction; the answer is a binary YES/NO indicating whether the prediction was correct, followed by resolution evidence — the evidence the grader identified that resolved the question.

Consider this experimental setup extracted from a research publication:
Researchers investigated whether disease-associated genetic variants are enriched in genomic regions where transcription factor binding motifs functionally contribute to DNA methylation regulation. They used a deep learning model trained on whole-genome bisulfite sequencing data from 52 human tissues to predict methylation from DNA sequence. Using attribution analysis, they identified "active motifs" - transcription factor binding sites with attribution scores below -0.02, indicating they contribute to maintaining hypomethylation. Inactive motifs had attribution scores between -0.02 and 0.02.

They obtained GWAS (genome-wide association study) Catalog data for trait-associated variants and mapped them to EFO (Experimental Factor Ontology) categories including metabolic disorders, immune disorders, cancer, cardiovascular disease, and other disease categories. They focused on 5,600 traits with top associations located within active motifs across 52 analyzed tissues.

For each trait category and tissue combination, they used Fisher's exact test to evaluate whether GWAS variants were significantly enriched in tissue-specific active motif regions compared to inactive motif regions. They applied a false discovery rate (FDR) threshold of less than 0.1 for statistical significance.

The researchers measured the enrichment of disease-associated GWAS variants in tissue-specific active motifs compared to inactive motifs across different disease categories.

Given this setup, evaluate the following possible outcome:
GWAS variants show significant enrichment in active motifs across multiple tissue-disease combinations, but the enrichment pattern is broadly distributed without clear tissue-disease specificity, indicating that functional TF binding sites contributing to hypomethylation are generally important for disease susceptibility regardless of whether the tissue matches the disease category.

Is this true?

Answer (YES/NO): NO